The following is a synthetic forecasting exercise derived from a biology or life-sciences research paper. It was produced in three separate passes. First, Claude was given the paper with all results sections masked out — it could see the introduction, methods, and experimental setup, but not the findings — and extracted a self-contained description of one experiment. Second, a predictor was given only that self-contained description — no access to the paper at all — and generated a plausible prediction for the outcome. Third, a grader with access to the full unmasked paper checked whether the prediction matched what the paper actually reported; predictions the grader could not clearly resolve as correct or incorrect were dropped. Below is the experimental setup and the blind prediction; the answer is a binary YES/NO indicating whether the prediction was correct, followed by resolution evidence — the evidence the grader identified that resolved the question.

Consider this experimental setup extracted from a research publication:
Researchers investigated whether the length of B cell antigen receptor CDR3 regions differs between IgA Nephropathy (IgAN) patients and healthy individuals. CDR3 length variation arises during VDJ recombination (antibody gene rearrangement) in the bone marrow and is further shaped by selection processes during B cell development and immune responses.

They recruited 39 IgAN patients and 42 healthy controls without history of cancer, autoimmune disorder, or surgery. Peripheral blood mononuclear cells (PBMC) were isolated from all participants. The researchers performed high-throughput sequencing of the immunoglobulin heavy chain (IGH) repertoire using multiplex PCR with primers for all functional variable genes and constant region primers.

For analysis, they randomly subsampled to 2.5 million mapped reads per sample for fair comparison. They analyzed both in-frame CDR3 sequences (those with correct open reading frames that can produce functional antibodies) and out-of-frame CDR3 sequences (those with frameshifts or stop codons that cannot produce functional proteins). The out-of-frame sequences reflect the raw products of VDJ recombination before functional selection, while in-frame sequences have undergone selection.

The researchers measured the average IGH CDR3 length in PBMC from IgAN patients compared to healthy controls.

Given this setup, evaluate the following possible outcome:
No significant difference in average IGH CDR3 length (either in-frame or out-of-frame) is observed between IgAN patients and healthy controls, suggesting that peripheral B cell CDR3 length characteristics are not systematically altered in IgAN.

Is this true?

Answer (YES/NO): NO